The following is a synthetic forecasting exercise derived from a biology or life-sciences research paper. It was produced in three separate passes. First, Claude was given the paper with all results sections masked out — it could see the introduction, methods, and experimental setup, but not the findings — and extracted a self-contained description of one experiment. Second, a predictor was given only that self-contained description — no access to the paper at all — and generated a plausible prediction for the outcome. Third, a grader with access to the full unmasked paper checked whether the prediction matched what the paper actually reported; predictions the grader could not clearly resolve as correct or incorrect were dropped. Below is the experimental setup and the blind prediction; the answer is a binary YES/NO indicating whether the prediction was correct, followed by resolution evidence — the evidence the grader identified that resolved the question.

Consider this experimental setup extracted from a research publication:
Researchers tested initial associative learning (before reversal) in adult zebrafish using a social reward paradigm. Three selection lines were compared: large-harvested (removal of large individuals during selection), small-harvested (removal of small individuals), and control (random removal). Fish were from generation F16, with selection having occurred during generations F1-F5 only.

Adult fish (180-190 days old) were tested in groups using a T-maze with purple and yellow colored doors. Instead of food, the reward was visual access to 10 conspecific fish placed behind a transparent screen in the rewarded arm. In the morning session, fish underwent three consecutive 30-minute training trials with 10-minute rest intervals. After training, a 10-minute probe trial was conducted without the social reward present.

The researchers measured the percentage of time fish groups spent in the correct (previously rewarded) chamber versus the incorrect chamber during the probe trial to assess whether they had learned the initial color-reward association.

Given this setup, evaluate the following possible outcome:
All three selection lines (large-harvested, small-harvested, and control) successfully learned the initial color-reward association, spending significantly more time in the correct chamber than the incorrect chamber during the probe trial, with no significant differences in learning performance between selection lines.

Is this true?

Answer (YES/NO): NO